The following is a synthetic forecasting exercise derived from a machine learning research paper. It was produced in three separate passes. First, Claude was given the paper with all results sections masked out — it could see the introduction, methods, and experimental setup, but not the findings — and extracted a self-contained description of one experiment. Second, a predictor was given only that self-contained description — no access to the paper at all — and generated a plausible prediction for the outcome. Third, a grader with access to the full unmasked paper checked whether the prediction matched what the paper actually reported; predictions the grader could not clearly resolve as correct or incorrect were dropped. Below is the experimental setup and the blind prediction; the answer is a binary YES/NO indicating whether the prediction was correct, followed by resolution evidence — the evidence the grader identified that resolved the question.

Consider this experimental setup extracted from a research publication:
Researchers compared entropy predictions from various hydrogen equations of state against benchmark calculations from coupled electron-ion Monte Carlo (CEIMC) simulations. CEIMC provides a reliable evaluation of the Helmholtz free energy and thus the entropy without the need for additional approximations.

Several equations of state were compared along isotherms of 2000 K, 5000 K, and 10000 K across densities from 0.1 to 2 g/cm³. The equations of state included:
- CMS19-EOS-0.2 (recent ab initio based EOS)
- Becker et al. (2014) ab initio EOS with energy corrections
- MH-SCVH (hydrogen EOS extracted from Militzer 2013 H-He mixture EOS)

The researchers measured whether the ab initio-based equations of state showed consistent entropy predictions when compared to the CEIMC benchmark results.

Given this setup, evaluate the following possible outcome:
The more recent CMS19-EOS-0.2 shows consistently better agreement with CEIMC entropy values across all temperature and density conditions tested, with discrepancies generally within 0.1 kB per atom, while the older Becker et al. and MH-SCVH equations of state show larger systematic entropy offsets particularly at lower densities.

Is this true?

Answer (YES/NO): NO